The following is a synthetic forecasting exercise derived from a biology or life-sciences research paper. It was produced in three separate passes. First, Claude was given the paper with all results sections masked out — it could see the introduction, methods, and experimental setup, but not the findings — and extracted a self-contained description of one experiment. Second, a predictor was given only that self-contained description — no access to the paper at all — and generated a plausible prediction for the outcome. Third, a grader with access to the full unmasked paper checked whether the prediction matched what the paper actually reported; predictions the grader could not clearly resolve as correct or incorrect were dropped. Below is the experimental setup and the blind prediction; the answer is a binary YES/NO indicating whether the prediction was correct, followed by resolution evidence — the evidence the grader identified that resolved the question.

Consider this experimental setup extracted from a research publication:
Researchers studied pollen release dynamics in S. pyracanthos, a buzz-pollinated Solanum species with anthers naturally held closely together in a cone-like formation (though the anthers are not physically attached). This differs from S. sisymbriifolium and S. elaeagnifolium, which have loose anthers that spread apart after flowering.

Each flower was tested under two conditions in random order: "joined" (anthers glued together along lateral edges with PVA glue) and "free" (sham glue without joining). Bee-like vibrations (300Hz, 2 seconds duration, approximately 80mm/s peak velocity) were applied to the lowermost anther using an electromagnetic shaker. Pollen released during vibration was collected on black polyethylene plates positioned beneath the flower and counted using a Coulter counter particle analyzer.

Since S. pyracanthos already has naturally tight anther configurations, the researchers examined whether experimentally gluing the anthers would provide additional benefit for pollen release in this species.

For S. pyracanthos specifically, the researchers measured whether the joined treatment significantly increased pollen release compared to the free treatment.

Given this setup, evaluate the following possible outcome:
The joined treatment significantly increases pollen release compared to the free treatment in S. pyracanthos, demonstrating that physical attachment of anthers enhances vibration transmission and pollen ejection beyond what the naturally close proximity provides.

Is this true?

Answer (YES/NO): NO